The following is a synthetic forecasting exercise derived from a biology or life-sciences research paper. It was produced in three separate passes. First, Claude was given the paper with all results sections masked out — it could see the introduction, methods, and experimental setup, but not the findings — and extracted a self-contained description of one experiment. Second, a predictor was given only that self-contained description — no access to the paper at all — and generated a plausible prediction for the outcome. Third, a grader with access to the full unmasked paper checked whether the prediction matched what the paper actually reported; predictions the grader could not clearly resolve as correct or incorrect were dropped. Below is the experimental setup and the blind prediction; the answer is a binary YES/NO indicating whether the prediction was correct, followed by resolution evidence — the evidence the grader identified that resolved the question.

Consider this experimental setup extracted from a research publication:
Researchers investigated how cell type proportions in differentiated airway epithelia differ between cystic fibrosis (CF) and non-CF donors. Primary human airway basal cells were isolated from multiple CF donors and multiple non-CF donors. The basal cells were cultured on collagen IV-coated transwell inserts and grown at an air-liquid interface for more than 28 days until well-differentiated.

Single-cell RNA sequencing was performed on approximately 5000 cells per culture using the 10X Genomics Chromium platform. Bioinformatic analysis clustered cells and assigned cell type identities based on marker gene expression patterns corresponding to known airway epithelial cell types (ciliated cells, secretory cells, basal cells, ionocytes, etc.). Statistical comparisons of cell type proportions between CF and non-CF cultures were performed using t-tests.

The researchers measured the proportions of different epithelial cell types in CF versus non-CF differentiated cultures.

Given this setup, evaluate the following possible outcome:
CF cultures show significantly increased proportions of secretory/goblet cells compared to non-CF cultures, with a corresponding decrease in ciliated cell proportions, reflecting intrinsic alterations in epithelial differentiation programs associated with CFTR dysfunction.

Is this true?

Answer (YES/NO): NO